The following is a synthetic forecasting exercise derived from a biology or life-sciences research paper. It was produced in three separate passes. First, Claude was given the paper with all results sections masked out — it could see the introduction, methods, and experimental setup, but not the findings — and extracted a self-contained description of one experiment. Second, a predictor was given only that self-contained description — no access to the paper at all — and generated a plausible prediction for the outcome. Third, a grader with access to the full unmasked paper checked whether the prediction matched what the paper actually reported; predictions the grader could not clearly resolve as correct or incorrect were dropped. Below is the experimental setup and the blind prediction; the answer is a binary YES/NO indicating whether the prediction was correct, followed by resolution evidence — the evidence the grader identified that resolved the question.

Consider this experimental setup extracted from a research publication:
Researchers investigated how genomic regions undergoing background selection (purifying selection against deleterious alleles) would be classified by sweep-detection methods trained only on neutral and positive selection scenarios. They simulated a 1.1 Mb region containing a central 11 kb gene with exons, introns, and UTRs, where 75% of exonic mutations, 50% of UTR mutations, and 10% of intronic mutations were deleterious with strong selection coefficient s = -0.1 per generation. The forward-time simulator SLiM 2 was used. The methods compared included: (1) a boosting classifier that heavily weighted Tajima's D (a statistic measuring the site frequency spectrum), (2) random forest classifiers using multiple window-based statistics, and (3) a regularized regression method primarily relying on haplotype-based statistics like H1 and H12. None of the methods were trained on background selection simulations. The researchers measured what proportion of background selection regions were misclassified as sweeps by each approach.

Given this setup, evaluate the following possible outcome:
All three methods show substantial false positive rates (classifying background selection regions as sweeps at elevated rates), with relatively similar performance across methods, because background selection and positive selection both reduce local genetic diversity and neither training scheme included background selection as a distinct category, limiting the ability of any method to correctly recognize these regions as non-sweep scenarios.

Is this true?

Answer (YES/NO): NO